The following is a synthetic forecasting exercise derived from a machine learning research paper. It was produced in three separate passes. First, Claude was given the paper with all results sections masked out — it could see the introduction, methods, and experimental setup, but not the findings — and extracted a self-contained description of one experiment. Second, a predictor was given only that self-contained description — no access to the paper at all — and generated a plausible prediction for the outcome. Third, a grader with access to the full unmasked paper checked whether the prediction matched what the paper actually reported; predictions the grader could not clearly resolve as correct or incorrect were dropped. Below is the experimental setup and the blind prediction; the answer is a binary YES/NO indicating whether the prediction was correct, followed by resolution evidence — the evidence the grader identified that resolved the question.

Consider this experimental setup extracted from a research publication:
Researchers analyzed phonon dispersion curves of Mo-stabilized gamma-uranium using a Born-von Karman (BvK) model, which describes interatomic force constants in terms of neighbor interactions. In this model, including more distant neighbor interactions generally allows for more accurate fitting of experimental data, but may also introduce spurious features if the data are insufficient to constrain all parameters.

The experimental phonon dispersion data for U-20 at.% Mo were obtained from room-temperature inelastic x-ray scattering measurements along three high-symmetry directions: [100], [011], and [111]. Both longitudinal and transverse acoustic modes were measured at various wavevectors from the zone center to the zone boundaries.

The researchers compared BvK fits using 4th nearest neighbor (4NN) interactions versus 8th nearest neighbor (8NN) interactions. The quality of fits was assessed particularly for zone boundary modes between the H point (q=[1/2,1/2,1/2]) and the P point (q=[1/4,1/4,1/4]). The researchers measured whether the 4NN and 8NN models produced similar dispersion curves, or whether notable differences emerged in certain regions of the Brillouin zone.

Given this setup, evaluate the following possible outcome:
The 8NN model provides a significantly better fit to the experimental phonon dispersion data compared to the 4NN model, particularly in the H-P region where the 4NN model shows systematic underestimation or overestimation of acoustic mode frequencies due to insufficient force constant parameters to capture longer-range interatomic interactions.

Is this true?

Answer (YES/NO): NO